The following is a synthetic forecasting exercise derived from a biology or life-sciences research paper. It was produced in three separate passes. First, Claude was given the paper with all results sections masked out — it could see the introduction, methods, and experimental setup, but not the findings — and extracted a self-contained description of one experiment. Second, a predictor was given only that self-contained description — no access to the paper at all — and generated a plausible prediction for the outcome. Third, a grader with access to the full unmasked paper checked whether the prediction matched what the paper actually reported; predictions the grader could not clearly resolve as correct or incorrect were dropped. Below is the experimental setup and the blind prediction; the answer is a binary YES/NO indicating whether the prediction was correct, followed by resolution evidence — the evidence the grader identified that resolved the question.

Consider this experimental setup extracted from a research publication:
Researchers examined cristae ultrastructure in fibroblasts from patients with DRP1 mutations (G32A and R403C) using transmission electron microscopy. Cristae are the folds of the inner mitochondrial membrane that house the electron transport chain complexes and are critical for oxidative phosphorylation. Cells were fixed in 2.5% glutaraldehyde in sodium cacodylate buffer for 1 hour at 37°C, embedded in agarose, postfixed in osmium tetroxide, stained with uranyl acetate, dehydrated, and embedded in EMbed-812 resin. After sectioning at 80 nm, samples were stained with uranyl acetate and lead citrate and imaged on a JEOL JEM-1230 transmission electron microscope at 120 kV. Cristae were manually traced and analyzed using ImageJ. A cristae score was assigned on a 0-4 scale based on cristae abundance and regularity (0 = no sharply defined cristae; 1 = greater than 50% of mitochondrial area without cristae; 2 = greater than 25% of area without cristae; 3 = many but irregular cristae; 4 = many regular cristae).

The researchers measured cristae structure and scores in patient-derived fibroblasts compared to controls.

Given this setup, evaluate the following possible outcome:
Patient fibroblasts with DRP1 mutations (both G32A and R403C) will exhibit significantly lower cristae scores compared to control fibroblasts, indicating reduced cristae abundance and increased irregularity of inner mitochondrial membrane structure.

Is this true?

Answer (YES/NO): YES